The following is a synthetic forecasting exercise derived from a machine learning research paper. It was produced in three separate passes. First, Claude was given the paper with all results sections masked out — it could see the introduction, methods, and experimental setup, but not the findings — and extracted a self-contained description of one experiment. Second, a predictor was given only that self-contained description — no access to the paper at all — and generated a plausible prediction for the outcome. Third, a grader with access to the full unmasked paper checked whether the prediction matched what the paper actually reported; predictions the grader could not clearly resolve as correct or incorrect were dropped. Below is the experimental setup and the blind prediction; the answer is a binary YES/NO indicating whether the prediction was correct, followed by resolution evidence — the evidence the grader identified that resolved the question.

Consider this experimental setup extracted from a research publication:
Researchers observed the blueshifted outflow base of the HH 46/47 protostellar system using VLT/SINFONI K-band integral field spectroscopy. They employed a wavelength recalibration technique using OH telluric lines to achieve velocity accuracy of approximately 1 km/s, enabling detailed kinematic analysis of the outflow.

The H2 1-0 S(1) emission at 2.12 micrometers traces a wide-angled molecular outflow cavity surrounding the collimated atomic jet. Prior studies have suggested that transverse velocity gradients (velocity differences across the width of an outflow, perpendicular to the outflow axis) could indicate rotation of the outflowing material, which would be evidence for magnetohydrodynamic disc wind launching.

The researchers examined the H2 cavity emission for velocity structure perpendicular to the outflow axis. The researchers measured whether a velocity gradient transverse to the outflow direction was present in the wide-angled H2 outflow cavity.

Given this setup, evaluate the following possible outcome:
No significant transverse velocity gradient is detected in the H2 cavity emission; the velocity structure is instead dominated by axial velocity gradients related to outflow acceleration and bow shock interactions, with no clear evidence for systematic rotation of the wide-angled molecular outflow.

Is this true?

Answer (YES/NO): NO